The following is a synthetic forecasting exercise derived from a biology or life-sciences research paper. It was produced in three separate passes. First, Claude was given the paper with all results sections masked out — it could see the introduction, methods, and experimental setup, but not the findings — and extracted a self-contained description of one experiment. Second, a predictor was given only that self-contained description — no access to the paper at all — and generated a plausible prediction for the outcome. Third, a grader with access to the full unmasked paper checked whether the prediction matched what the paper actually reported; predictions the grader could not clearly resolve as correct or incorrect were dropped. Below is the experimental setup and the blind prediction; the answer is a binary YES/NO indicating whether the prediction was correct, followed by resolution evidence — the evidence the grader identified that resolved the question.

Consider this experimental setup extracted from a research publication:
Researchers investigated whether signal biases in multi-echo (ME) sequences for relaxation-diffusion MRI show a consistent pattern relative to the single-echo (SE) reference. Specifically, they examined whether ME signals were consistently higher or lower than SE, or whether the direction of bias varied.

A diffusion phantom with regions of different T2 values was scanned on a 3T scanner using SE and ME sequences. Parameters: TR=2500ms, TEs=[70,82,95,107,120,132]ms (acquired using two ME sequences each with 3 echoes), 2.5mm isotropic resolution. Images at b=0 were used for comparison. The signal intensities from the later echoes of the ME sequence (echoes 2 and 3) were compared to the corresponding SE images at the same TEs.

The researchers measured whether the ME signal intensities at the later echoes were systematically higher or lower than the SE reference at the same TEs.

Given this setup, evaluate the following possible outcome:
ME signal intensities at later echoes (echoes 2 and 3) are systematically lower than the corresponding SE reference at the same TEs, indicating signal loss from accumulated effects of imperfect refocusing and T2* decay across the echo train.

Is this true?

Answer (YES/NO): YES